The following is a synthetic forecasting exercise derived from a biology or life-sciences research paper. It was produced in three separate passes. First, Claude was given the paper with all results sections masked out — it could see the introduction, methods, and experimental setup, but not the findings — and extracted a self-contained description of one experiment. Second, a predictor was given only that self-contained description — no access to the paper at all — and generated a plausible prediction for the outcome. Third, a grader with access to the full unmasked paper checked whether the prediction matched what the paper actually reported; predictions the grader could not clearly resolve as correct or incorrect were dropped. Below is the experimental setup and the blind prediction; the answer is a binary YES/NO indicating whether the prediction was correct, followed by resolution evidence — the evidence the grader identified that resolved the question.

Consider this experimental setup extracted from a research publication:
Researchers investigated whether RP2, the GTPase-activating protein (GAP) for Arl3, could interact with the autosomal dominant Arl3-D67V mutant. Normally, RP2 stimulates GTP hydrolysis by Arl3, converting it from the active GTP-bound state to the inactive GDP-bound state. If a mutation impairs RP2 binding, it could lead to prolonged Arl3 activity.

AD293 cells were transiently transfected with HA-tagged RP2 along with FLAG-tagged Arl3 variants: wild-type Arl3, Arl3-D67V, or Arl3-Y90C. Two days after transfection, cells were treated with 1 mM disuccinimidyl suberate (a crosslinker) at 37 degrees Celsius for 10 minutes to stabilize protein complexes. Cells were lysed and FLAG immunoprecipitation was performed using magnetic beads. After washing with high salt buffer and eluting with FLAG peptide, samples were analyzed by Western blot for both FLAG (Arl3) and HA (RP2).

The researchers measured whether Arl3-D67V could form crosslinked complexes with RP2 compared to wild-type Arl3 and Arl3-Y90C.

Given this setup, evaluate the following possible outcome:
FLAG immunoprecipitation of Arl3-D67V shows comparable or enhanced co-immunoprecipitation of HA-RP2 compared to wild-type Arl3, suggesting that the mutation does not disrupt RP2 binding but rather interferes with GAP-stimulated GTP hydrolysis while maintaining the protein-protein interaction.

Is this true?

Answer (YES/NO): YES